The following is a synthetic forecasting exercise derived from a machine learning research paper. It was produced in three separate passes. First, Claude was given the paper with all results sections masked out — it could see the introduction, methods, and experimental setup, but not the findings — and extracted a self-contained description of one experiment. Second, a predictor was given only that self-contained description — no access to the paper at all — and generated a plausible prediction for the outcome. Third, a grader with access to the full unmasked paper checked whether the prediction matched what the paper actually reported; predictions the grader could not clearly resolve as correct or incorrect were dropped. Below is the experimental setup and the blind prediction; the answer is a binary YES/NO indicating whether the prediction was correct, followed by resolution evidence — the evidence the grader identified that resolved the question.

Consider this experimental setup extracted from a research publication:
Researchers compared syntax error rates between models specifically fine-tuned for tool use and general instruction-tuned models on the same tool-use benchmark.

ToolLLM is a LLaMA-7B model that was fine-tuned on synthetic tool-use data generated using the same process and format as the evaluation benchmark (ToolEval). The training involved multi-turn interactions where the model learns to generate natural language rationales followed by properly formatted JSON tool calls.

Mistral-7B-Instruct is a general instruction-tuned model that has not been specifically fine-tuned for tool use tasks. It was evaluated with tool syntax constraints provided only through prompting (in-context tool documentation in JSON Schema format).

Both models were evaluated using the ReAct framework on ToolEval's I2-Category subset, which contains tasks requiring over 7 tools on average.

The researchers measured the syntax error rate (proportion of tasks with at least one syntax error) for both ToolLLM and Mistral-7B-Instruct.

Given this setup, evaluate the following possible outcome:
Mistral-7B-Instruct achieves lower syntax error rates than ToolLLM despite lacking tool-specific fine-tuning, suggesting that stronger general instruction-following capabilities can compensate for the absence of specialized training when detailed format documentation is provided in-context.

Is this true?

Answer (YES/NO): NO